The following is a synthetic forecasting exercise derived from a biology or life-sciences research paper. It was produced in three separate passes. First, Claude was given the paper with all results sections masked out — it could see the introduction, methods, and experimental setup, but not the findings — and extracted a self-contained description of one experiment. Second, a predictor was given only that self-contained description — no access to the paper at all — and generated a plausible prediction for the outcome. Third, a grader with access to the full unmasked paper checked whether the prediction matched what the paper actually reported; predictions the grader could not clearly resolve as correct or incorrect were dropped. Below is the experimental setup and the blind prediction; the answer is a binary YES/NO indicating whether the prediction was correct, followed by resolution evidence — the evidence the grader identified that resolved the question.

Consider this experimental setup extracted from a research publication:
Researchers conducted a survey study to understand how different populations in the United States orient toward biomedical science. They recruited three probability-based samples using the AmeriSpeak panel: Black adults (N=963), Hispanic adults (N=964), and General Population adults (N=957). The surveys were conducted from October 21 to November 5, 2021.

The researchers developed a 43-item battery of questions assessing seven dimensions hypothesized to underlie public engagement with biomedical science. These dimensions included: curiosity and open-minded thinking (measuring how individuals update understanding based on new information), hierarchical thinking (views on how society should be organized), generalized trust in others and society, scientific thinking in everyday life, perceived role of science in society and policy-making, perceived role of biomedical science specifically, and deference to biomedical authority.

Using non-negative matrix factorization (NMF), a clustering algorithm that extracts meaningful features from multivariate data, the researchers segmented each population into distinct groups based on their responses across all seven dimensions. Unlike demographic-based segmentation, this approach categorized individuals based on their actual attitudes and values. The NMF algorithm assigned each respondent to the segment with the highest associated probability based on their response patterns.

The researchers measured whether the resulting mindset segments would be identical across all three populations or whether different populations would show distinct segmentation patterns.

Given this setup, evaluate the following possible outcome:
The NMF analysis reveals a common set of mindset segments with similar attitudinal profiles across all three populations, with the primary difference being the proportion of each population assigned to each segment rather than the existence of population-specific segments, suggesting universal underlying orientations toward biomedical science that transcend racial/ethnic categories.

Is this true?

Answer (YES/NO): NO